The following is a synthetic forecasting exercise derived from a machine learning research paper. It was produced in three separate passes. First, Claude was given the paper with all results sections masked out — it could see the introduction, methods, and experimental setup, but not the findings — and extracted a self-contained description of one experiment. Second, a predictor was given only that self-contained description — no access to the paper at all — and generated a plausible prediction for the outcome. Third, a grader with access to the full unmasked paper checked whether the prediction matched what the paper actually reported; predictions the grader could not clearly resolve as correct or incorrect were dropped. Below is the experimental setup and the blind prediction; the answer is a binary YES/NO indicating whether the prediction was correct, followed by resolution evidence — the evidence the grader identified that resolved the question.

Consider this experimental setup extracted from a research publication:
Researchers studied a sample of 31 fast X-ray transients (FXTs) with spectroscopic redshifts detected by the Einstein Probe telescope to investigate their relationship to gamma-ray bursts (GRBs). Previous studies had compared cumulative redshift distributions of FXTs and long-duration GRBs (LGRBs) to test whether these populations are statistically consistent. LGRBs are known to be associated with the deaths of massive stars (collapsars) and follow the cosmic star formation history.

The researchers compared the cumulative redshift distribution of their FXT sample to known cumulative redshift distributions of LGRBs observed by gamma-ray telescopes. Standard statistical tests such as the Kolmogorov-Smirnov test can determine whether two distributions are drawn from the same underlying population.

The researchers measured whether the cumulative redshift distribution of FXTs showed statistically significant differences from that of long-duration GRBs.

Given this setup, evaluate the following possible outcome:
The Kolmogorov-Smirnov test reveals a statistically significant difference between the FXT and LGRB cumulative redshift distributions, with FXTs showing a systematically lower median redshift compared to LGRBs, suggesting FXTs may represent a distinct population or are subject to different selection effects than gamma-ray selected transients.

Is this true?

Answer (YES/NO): NO